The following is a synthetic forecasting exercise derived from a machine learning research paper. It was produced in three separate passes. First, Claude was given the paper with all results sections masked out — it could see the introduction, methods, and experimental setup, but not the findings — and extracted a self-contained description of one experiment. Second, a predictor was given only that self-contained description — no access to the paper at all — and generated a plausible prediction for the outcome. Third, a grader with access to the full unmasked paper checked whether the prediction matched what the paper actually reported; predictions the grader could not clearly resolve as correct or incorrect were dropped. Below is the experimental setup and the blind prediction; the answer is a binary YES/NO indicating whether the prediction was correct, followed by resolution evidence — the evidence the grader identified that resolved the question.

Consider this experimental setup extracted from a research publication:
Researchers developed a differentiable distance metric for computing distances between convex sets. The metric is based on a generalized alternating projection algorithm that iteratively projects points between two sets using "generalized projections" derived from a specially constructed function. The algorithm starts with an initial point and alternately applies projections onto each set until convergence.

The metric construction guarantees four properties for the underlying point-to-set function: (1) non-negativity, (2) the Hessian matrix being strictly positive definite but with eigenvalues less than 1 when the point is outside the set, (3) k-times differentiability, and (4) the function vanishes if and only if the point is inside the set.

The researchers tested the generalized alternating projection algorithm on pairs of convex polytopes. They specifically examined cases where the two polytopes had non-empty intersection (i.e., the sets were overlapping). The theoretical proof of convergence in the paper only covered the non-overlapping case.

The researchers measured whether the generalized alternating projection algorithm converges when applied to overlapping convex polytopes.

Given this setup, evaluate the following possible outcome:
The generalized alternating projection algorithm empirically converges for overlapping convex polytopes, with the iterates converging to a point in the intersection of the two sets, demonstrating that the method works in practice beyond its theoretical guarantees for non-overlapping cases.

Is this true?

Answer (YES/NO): YES